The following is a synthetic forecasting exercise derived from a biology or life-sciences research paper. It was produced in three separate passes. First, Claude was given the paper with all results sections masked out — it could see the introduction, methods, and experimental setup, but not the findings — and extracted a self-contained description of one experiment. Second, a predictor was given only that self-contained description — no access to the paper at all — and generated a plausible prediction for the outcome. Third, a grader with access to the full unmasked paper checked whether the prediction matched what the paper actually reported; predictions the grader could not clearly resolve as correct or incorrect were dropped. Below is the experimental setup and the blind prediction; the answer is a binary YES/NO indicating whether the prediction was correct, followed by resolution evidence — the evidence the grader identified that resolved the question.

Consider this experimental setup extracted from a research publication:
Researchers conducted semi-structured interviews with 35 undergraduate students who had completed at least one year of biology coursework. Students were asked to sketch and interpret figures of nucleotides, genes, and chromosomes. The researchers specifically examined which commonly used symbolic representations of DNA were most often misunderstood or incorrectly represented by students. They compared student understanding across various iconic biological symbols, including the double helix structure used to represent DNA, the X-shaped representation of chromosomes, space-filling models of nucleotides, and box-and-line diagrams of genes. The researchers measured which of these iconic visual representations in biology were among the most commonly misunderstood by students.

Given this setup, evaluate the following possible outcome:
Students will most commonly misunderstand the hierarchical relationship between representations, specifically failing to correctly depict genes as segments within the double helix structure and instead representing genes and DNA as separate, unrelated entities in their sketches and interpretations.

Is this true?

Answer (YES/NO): NO